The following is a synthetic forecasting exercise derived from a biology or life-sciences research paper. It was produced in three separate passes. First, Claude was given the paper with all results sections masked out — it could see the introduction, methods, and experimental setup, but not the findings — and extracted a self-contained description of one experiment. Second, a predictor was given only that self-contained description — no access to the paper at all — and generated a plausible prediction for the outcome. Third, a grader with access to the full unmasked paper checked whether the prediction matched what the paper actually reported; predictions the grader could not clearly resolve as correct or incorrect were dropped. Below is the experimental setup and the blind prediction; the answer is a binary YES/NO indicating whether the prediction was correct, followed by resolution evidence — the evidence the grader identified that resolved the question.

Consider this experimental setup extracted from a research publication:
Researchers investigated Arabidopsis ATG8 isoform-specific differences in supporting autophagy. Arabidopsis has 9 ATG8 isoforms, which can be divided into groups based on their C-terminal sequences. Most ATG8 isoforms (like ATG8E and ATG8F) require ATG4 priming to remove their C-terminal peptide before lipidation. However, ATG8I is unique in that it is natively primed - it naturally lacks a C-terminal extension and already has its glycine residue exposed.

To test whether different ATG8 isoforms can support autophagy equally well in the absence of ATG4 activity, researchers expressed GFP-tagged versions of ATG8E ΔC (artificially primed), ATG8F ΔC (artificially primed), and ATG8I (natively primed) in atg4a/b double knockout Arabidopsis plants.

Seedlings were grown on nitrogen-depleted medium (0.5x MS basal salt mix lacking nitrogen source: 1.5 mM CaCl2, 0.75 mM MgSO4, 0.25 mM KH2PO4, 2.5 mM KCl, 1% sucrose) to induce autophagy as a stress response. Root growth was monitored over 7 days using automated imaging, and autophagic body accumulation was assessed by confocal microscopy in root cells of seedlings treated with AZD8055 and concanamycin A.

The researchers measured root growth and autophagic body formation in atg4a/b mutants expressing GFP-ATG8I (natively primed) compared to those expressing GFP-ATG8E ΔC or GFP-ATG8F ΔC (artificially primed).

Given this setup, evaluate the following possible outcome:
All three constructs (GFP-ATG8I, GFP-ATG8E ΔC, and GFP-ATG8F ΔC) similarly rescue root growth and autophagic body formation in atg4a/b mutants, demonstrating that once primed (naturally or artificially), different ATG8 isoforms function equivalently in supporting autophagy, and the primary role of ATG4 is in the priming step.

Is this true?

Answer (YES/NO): NO